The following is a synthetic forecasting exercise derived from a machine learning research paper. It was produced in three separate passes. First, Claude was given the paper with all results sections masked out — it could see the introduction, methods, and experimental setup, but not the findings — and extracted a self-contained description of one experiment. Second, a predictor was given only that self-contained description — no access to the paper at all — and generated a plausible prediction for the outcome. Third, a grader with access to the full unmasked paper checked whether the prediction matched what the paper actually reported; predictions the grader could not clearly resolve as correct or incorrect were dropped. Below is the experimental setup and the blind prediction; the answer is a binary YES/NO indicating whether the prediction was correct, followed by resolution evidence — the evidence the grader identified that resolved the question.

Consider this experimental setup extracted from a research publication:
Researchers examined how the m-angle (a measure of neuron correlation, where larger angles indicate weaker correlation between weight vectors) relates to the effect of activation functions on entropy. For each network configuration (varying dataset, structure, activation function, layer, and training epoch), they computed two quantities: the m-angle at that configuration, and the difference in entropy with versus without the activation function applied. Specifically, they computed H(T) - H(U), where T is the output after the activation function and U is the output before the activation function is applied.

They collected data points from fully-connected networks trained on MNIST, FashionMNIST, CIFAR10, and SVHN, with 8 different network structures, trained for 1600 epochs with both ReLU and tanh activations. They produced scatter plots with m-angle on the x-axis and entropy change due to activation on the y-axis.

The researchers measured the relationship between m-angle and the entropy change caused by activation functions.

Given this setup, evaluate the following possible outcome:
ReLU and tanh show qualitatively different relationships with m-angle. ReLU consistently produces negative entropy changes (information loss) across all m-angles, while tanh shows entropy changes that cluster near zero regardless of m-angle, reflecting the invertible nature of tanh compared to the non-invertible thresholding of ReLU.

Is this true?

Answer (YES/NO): NO